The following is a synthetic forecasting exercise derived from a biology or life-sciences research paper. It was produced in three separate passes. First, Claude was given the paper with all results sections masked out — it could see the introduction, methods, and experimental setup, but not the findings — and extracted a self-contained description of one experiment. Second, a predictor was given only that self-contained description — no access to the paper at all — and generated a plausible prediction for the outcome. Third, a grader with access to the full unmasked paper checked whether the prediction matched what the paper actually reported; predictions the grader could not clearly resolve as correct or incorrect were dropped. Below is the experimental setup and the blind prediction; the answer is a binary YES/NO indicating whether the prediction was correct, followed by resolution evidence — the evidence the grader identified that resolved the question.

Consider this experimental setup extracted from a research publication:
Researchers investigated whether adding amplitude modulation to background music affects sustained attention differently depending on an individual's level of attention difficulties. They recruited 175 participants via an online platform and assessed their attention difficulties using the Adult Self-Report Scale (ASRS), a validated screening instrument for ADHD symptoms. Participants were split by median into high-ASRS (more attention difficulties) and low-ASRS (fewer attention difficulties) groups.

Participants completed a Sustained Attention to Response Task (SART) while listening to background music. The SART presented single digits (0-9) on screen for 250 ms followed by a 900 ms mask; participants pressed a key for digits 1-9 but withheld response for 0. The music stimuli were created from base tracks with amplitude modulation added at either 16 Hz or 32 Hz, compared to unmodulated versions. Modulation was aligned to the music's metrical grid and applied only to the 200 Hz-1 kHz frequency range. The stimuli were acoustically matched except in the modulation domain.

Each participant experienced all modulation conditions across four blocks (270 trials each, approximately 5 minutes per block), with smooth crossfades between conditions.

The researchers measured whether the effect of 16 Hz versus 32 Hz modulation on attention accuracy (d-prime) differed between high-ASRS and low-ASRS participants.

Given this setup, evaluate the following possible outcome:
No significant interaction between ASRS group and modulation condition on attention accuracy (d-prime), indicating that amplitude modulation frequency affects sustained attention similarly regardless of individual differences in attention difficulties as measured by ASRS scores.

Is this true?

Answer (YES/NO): NO